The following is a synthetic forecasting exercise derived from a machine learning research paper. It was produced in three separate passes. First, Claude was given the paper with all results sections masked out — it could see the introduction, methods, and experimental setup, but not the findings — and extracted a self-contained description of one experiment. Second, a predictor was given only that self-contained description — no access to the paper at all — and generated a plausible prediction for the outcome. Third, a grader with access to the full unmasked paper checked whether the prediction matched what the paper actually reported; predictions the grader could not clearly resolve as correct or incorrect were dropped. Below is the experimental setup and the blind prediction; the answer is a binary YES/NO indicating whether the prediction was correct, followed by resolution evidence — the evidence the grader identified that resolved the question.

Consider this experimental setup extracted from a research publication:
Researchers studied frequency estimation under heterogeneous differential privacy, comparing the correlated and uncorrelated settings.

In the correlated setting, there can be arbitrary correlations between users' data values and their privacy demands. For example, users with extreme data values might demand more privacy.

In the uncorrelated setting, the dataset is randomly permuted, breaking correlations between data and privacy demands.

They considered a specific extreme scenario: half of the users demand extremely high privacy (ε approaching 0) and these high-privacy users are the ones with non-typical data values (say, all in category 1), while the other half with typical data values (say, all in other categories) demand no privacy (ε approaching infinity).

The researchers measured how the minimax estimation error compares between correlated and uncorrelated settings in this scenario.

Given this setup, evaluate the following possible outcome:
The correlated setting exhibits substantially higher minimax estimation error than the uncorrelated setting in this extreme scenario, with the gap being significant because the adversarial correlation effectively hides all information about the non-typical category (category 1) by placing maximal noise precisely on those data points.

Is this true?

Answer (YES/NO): YES